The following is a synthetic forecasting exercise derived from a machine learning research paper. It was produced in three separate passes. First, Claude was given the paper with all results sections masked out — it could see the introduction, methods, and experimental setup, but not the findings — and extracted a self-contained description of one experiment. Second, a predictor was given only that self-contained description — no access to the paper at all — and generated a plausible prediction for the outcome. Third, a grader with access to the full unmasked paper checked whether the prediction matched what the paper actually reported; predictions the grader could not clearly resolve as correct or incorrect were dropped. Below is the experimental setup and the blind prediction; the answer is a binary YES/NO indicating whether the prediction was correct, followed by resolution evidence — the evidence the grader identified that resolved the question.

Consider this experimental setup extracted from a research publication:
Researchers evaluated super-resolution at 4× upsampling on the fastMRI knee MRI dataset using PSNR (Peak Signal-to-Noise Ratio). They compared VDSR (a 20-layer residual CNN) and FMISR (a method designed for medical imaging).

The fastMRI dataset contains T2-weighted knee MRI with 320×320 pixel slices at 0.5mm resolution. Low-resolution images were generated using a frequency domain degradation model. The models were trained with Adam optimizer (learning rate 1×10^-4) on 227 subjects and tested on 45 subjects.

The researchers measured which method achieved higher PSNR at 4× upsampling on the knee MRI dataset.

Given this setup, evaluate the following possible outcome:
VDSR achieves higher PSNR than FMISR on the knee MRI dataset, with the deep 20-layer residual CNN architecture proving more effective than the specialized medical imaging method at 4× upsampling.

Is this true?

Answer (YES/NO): NO